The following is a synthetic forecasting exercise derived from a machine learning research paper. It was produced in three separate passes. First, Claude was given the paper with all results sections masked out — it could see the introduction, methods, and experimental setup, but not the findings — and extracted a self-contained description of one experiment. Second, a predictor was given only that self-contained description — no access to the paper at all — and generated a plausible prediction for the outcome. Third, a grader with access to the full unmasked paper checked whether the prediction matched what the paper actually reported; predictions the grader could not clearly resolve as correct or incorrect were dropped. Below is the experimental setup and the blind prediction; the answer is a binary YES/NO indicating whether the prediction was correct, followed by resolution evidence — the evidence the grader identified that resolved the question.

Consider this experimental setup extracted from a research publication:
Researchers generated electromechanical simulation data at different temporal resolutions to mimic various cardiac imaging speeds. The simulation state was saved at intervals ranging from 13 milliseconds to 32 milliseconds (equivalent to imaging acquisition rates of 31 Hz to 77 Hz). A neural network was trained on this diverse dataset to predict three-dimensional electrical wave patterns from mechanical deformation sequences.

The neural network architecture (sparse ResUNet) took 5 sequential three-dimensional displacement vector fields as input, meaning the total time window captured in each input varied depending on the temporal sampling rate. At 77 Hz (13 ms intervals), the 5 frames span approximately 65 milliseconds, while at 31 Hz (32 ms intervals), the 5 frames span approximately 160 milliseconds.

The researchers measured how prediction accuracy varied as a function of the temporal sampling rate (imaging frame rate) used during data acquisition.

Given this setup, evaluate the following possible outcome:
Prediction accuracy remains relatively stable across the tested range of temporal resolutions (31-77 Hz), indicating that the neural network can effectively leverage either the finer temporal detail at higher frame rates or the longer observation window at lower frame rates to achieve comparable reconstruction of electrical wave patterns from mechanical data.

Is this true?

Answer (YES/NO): YES